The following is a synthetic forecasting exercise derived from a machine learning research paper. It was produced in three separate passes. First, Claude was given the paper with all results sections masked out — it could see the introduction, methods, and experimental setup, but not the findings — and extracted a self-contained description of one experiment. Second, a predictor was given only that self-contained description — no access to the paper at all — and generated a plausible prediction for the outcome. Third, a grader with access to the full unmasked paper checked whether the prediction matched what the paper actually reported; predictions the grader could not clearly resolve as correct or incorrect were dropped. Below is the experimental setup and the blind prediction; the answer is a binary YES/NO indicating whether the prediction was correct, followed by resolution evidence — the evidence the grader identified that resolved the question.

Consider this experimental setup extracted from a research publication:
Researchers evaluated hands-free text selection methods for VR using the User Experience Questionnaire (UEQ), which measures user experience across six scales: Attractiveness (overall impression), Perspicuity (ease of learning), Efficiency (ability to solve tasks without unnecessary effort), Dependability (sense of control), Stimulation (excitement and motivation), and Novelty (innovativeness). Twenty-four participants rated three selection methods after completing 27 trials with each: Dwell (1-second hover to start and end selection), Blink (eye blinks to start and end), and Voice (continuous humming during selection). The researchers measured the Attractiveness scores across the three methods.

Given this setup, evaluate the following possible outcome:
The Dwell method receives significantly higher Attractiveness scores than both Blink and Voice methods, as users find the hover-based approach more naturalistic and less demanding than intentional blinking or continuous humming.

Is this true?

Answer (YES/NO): NO